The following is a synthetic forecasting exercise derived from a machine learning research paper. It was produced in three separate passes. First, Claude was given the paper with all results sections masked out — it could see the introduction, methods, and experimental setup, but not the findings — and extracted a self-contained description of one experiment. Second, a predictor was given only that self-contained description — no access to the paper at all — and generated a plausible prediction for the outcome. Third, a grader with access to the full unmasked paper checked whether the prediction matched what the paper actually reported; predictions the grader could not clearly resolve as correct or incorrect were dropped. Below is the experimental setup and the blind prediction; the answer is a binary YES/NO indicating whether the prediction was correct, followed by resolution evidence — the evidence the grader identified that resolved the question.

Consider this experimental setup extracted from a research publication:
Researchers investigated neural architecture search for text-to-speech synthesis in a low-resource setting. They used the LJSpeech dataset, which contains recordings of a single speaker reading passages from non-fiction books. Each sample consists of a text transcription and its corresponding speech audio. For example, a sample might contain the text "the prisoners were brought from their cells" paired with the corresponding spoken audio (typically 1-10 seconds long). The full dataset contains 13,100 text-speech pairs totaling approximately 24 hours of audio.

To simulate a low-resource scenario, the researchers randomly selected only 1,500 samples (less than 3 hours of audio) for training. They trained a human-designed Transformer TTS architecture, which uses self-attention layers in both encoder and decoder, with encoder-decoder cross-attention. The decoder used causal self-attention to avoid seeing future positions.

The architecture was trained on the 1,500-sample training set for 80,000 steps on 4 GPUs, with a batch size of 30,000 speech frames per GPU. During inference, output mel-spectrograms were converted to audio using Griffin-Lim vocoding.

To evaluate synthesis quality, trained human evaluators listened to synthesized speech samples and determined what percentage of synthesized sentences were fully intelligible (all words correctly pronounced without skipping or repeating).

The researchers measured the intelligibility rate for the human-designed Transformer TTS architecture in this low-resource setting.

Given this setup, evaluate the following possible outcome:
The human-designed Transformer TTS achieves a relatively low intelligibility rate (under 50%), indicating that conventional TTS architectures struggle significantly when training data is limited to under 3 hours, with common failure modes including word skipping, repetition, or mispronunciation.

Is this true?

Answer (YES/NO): NO